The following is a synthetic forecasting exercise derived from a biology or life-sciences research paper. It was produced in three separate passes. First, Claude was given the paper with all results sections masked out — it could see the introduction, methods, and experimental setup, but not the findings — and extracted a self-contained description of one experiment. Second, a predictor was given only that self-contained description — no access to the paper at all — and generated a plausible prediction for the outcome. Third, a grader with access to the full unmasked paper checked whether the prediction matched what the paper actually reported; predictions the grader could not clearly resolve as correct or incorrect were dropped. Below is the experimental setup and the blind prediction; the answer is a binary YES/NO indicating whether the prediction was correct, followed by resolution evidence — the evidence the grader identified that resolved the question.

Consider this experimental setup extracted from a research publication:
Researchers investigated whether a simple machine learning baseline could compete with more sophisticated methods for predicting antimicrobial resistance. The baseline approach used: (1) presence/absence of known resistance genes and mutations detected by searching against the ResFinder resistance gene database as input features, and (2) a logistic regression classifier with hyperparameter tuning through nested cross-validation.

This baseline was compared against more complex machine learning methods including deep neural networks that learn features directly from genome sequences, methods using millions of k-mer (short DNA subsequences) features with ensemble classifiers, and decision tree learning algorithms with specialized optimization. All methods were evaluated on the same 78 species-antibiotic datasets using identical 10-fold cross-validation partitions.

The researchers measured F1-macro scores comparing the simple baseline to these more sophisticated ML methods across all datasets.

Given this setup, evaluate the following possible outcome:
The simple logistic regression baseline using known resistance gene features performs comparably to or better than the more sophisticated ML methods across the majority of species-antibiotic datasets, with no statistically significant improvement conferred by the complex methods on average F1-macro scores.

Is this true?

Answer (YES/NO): NO